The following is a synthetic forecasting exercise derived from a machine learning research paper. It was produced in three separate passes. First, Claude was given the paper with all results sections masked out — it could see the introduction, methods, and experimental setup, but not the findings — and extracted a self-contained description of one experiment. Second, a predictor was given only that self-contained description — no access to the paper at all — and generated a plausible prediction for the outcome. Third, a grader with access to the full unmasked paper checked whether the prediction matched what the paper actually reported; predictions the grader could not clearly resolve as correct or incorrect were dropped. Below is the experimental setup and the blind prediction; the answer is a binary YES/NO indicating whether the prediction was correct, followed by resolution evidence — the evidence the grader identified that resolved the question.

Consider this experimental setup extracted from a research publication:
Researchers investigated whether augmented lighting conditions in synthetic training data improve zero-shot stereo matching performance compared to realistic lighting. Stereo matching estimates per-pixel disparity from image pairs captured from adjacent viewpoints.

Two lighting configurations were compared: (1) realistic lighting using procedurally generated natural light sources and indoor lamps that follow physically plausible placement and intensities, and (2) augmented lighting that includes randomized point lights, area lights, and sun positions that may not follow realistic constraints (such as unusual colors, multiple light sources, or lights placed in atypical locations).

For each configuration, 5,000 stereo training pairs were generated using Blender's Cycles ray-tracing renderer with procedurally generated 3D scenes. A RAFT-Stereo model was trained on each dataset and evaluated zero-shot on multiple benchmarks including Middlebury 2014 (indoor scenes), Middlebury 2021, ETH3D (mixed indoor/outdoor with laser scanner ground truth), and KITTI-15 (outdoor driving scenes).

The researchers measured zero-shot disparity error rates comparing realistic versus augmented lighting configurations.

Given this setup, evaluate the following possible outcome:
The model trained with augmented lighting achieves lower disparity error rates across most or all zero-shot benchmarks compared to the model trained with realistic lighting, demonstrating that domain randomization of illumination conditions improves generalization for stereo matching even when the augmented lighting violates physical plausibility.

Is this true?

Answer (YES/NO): NO